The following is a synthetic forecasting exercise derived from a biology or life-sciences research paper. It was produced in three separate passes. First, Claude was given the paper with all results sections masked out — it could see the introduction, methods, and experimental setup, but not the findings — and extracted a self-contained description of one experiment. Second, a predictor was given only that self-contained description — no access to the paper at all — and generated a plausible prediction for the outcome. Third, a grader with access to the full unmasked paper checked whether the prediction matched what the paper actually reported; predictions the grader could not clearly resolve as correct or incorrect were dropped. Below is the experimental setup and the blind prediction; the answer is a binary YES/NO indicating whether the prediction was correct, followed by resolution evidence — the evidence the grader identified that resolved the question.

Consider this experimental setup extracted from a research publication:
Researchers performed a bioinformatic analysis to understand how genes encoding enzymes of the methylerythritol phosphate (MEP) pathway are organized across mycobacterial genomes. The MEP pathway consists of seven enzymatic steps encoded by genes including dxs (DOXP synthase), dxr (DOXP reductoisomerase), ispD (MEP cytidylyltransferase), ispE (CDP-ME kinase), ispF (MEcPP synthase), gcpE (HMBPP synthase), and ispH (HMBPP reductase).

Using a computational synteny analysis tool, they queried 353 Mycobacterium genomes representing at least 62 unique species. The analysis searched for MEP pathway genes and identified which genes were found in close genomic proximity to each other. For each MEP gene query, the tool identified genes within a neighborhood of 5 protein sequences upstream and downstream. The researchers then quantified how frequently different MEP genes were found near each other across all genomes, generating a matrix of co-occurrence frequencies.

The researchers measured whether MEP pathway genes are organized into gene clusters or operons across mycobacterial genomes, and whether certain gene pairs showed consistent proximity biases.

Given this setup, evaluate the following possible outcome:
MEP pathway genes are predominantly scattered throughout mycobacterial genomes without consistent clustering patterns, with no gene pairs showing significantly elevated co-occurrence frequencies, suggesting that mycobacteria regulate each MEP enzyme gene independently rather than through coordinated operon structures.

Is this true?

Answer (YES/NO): NO